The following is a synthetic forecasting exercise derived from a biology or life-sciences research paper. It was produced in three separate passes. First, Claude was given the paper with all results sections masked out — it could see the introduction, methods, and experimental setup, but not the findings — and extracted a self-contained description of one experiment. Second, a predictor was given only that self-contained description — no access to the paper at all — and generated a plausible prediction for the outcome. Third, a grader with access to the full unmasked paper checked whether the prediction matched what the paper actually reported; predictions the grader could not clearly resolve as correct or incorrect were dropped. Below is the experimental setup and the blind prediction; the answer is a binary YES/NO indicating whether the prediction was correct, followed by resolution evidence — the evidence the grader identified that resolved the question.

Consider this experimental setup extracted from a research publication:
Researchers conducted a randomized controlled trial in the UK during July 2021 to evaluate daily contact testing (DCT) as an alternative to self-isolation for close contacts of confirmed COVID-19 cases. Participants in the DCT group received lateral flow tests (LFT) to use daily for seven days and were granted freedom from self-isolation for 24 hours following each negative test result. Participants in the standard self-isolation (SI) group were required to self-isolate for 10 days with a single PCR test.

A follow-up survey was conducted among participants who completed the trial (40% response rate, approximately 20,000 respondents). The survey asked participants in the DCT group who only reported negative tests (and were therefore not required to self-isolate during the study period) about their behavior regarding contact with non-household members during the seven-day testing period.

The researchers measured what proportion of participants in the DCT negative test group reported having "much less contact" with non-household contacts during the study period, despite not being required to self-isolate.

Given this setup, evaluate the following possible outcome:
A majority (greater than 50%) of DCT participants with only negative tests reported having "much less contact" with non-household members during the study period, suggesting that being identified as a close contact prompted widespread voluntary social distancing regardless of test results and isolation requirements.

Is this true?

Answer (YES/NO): YES